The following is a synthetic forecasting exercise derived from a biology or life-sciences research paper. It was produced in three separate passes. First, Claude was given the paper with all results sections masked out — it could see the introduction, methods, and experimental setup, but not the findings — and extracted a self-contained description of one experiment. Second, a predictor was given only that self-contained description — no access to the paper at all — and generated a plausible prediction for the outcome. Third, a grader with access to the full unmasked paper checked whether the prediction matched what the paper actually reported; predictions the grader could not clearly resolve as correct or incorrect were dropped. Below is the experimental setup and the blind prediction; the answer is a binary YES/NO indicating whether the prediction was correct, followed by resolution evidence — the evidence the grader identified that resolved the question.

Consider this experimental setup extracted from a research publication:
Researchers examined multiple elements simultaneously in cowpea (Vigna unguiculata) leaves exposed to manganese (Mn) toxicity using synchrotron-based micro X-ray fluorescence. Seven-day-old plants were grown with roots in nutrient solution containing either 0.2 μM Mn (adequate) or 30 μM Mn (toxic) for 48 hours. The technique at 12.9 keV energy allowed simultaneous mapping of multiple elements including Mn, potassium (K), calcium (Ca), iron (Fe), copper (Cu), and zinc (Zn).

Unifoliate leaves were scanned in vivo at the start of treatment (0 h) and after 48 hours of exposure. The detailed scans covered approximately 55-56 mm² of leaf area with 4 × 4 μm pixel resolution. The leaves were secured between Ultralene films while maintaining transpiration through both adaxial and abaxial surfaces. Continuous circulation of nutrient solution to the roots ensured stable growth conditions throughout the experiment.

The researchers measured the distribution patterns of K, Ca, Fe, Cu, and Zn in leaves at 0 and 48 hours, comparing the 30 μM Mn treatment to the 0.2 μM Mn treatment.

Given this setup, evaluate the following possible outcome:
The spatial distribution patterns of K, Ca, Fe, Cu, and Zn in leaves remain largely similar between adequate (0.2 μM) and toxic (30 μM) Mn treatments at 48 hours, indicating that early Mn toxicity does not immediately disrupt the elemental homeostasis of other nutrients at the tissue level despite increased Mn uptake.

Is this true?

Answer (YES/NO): YES